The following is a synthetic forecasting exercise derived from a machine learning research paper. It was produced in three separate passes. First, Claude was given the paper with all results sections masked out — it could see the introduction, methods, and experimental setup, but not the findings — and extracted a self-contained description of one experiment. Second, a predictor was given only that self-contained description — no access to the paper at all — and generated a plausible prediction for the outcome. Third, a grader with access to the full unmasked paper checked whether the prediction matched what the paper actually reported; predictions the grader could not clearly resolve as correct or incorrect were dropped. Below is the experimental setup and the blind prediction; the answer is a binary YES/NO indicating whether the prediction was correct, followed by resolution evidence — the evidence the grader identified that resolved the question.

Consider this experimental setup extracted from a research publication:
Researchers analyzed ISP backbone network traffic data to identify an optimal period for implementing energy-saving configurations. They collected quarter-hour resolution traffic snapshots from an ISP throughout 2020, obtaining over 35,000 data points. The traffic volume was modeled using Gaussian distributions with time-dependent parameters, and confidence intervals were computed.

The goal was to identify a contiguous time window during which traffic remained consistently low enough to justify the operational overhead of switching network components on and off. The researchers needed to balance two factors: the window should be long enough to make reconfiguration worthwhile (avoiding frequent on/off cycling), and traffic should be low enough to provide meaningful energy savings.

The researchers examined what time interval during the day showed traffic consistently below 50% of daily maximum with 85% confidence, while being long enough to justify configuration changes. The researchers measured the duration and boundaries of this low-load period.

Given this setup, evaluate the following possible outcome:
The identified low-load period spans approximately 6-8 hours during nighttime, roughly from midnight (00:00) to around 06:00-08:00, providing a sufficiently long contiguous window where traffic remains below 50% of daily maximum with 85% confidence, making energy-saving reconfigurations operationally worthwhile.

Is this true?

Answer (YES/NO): NO